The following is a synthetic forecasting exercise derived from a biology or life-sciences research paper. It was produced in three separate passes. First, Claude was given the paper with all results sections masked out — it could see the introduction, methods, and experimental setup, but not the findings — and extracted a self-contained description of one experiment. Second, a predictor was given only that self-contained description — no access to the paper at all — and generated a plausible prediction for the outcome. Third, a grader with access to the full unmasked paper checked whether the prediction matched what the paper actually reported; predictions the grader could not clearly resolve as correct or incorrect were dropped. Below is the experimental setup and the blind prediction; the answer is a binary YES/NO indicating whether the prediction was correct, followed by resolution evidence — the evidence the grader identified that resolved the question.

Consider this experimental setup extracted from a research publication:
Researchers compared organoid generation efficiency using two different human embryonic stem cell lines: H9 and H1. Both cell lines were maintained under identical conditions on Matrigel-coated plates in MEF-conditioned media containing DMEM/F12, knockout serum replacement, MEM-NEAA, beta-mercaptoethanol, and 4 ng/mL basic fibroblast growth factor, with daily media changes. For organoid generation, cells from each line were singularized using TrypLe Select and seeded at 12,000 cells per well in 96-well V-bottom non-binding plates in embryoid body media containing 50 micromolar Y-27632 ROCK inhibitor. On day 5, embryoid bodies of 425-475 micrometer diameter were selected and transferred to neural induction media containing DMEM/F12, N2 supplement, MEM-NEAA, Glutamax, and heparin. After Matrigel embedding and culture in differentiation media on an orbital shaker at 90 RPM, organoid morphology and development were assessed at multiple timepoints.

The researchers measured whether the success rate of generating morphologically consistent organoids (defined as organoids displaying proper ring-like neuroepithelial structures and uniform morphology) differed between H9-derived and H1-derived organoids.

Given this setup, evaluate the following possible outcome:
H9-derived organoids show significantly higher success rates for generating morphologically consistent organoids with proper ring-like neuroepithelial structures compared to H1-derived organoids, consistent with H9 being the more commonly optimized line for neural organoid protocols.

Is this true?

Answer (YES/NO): NO